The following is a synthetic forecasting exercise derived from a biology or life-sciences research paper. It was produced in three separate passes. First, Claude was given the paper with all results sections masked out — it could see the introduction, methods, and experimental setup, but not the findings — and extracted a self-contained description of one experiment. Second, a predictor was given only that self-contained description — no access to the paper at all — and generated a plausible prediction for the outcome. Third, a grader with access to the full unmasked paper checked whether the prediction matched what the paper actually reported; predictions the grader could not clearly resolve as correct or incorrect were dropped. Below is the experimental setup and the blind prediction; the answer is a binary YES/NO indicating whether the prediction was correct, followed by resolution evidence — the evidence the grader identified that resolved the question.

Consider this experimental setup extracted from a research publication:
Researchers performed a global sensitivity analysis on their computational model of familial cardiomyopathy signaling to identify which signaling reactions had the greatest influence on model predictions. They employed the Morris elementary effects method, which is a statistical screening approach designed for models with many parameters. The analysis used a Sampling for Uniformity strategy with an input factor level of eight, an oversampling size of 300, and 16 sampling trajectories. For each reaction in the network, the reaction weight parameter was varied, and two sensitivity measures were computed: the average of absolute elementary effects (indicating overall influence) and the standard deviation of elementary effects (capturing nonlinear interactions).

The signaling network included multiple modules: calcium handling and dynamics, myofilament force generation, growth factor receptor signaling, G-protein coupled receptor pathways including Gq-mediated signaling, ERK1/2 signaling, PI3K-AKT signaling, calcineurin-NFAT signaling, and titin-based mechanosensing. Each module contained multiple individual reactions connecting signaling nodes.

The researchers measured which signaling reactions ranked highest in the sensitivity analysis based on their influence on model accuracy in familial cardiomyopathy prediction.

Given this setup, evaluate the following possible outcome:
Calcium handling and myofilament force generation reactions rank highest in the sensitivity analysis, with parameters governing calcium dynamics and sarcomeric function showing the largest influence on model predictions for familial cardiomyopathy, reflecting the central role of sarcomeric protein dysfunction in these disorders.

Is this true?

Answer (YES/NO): YES